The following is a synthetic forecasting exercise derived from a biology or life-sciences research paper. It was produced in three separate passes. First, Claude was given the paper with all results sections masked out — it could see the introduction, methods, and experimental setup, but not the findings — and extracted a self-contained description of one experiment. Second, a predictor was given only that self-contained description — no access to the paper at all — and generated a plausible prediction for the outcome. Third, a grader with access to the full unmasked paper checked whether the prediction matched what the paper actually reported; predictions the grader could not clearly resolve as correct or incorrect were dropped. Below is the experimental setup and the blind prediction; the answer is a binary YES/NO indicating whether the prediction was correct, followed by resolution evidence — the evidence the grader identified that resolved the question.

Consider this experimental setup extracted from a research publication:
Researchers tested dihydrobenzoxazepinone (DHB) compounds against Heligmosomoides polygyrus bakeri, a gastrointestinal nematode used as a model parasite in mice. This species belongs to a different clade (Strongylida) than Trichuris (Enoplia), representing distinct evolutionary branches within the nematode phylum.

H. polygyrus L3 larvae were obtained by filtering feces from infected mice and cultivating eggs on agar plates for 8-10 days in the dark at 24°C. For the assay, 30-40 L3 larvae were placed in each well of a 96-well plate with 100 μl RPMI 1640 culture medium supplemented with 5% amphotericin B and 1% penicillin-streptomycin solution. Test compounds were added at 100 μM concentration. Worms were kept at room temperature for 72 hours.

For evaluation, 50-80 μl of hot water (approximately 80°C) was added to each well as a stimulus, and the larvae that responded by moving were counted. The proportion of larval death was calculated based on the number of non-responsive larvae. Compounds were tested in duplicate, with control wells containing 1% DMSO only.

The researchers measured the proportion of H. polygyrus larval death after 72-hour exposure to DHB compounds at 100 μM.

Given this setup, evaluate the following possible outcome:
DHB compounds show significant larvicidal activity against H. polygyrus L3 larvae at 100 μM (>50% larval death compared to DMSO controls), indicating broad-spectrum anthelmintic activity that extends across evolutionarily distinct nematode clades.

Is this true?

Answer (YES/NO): NO